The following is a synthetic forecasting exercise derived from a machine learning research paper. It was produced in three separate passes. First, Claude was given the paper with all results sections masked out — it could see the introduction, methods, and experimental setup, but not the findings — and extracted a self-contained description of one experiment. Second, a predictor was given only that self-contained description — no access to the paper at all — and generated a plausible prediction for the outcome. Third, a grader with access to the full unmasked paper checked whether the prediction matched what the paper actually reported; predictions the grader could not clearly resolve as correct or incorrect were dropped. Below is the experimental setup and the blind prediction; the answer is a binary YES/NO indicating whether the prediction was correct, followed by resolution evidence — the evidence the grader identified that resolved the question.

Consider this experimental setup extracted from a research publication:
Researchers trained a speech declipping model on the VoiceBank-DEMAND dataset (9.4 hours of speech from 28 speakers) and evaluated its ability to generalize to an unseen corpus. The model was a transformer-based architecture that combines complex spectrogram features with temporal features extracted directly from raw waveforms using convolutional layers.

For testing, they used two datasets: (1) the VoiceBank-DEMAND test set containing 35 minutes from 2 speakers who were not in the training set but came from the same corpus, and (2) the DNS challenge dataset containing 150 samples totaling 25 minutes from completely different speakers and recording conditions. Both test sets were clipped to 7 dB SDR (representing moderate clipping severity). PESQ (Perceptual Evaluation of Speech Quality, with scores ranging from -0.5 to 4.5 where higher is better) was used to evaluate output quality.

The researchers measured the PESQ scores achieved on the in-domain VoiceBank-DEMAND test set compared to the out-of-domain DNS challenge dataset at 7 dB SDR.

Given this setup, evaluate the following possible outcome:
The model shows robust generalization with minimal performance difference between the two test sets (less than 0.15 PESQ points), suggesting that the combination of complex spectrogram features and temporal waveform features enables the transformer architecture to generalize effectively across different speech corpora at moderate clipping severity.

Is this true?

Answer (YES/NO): NO